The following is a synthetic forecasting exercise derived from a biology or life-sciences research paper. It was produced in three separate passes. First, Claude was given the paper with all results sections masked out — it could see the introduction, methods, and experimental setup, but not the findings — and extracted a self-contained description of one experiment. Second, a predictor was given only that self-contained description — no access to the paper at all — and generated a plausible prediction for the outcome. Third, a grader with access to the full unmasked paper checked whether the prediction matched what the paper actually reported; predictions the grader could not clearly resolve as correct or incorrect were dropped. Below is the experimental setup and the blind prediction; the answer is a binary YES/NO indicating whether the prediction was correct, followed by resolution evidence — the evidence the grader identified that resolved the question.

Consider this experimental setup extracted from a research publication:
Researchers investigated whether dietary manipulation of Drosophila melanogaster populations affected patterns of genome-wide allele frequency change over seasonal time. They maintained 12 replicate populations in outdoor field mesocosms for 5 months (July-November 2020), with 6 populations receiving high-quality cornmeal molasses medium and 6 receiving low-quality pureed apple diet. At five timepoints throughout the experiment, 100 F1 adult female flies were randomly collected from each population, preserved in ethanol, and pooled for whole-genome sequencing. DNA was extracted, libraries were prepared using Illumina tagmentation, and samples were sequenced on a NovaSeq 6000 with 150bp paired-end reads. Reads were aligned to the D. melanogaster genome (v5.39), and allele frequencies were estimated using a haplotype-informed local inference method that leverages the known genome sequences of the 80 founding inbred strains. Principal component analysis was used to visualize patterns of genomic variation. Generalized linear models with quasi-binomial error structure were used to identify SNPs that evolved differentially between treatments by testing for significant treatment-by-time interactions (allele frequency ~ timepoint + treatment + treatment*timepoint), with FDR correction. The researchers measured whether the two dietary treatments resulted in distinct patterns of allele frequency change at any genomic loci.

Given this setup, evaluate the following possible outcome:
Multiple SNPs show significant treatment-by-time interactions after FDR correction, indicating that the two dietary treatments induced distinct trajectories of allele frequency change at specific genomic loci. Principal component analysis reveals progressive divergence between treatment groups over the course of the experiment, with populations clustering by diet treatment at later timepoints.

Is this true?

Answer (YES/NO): NO